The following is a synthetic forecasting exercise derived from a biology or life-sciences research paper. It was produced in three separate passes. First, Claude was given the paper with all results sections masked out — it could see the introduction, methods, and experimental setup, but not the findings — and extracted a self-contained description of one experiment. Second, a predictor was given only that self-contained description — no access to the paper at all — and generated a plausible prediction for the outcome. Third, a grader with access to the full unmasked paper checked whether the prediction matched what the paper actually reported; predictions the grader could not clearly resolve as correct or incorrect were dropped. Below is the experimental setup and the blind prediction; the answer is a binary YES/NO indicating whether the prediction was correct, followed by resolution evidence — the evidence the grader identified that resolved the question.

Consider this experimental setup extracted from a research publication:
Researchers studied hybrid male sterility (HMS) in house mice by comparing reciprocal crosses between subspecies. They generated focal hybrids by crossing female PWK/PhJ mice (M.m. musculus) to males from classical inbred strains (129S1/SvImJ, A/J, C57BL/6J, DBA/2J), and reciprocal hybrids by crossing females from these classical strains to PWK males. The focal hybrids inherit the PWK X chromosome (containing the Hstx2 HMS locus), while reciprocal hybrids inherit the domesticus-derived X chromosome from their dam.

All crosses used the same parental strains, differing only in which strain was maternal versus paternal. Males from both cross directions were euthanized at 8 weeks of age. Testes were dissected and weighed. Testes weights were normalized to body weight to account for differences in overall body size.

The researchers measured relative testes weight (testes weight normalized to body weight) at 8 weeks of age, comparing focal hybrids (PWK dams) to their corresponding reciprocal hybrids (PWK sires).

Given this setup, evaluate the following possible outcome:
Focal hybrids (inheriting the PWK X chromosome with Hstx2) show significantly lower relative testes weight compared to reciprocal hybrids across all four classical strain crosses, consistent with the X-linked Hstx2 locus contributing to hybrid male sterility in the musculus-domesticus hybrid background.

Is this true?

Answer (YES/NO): NO